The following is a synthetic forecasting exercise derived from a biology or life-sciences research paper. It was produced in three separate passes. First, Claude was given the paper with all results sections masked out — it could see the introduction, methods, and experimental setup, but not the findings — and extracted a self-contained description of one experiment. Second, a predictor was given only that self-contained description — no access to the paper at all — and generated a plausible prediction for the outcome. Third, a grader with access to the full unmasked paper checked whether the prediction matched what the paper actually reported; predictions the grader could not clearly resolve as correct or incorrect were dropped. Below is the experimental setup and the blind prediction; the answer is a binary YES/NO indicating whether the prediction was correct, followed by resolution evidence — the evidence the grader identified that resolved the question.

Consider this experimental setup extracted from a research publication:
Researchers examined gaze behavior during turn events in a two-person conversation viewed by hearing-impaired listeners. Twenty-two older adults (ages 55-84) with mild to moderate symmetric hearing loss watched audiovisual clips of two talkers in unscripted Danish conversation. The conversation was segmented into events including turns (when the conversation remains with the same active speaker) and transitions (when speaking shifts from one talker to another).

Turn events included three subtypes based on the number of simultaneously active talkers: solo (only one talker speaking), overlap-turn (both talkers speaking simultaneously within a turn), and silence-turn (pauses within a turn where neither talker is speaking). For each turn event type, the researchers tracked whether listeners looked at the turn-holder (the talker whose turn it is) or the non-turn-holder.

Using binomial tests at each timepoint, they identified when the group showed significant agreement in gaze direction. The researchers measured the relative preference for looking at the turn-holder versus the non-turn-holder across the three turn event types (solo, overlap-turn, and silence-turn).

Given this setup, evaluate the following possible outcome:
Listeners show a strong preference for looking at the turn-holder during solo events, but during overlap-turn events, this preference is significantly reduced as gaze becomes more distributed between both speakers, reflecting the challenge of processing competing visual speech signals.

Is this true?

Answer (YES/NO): NO